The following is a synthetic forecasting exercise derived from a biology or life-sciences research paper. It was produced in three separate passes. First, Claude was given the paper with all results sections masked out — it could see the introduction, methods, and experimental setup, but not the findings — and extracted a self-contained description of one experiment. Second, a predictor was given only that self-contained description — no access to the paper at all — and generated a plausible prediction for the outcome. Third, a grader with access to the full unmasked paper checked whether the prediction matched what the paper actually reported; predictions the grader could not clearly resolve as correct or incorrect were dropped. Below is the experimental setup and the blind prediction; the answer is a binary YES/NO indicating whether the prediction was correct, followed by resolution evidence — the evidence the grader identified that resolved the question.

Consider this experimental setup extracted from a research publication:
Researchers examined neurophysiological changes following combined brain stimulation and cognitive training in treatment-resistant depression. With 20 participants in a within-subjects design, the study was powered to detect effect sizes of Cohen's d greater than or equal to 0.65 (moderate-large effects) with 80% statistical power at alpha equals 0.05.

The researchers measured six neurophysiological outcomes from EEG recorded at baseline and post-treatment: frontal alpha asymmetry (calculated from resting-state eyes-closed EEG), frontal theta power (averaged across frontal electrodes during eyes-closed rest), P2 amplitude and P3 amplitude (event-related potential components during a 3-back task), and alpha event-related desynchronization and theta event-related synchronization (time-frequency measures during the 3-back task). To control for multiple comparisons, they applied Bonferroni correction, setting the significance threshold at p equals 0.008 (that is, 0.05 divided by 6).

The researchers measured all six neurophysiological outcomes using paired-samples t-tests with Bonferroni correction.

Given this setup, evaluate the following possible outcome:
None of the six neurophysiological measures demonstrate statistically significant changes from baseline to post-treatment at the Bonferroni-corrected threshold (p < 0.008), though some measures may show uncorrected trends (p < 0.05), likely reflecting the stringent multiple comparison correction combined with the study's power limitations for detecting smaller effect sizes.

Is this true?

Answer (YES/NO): YES